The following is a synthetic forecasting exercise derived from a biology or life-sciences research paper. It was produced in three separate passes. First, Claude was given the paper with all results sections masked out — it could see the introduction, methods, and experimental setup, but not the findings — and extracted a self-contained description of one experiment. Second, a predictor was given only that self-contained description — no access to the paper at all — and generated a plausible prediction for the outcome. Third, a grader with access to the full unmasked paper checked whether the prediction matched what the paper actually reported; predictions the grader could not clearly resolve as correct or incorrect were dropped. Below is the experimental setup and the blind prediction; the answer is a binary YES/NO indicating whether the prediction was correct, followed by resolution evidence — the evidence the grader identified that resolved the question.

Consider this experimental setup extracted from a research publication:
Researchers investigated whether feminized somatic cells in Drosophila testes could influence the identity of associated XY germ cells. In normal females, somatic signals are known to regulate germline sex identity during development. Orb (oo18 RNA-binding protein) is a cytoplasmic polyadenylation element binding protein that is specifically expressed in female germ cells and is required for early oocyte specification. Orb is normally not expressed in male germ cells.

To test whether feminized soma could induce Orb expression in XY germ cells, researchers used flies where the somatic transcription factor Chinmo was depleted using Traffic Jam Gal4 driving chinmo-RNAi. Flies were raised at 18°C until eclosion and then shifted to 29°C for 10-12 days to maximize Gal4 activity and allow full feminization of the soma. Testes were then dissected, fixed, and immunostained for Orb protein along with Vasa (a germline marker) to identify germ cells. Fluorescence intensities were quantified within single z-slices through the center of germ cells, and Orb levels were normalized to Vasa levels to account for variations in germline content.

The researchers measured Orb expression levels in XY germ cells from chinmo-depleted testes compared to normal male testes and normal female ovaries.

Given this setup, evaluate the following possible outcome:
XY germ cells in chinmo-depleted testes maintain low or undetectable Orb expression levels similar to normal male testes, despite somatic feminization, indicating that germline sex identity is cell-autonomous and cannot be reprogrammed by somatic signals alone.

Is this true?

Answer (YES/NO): NO